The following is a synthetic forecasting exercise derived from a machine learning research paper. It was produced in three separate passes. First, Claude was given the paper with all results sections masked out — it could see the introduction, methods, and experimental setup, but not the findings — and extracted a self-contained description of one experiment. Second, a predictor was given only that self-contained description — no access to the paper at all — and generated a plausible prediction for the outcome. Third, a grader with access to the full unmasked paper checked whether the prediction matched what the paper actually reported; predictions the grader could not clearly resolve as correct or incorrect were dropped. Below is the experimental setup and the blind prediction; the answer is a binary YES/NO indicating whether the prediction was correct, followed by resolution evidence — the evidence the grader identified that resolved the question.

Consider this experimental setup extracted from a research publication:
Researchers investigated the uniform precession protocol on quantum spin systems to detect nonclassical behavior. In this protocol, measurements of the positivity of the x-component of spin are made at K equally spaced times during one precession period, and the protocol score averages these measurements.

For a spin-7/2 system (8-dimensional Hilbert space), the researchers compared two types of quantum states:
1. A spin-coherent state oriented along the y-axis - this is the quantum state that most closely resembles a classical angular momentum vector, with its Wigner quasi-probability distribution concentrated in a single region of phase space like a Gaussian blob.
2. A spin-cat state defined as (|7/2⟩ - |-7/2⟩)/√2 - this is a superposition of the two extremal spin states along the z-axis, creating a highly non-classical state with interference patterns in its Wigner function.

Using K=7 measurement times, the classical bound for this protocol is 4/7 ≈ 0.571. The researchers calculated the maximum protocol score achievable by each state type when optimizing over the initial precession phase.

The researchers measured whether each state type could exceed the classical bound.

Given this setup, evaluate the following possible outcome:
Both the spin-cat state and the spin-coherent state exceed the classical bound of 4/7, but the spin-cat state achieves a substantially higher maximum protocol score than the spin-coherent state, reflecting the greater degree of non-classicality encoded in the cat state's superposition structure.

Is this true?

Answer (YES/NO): NO